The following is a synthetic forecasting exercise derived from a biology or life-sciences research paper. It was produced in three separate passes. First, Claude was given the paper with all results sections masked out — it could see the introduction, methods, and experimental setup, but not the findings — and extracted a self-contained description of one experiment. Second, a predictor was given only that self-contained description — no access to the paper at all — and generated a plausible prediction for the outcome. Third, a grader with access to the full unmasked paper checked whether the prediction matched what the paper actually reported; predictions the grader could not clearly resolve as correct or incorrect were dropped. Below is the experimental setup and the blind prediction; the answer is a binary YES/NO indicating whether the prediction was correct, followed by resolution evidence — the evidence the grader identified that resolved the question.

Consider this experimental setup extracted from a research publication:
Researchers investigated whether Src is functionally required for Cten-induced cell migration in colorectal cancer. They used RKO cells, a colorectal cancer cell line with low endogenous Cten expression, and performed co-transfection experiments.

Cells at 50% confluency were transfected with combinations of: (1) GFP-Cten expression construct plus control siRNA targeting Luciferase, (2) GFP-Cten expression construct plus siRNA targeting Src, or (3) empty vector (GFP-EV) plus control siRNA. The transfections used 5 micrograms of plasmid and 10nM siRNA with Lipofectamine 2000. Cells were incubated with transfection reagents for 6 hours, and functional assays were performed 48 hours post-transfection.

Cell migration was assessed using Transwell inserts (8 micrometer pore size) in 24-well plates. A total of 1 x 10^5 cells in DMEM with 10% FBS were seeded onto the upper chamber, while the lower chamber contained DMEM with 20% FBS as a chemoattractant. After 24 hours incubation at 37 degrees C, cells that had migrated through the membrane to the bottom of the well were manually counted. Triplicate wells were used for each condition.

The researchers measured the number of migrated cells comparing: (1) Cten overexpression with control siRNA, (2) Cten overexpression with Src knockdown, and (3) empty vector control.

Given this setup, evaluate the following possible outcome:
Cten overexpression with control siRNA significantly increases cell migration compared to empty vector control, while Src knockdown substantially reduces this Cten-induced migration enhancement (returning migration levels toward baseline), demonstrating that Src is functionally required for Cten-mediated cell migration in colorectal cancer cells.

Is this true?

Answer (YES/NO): YES